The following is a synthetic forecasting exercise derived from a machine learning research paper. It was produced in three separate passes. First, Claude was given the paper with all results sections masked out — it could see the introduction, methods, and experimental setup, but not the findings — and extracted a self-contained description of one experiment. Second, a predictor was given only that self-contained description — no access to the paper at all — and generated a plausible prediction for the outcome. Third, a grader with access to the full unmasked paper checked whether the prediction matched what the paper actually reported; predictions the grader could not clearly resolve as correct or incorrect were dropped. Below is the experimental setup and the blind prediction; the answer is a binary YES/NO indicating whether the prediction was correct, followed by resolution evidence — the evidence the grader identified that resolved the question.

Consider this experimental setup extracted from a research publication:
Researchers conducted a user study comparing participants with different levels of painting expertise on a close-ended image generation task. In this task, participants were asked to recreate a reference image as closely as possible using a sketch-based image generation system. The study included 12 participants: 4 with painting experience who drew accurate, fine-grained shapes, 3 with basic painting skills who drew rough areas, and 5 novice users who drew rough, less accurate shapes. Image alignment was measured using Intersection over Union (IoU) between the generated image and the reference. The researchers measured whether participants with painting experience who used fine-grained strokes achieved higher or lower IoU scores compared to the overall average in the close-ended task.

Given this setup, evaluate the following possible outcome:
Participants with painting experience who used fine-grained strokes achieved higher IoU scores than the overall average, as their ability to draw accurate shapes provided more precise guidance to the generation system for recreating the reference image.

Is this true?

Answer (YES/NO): YES